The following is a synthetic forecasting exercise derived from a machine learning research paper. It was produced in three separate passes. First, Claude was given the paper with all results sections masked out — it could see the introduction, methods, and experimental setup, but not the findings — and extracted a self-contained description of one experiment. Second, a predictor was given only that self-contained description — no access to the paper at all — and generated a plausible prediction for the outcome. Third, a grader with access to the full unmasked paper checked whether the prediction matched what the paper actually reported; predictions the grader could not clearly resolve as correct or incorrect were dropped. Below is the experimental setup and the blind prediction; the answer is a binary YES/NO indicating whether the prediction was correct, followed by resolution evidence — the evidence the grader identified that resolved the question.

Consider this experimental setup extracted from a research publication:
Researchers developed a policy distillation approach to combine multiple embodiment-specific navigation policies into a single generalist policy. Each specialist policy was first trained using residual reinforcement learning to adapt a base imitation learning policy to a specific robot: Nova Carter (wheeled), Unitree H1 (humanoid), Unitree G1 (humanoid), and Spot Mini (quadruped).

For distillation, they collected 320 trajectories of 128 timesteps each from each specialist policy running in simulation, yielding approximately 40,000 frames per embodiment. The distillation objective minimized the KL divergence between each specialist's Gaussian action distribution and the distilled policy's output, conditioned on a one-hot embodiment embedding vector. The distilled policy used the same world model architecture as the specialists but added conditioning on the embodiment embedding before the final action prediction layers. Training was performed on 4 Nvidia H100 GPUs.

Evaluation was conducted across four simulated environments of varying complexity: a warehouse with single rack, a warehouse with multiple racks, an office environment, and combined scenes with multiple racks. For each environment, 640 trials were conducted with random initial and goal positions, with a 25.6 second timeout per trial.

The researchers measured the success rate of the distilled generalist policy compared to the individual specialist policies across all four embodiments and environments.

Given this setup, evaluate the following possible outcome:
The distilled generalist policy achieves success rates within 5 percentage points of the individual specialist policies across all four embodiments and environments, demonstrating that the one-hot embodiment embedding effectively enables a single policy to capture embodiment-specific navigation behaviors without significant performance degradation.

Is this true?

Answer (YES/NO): YES